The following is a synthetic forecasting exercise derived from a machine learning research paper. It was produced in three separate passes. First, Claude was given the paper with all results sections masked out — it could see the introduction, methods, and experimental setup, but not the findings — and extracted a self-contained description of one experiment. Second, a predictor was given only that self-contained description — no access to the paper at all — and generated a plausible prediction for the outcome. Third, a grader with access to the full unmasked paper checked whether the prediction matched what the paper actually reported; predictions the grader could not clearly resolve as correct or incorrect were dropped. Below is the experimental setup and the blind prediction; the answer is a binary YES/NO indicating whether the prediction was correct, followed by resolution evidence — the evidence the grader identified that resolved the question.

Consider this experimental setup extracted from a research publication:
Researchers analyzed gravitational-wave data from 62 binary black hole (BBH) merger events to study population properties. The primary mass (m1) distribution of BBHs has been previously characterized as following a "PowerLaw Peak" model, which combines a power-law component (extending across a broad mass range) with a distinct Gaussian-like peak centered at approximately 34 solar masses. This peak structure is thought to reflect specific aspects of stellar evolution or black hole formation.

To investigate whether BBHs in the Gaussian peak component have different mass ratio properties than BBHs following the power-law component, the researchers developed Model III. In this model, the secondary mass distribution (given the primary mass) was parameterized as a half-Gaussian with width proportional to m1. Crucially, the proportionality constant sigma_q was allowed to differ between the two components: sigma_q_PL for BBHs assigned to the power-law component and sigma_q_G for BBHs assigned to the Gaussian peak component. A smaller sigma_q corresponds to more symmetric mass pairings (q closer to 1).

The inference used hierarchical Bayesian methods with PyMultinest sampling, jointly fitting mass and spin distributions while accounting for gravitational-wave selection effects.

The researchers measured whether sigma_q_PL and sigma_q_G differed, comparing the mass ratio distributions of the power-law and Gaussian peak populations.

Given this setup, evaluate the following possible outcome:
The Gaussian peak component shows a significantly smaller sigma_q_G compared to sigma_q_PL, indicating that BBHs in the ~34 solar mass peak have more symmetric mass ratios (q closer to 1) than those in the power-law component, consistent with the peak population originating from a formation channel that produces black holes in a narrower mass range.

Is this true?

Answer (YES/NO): NO